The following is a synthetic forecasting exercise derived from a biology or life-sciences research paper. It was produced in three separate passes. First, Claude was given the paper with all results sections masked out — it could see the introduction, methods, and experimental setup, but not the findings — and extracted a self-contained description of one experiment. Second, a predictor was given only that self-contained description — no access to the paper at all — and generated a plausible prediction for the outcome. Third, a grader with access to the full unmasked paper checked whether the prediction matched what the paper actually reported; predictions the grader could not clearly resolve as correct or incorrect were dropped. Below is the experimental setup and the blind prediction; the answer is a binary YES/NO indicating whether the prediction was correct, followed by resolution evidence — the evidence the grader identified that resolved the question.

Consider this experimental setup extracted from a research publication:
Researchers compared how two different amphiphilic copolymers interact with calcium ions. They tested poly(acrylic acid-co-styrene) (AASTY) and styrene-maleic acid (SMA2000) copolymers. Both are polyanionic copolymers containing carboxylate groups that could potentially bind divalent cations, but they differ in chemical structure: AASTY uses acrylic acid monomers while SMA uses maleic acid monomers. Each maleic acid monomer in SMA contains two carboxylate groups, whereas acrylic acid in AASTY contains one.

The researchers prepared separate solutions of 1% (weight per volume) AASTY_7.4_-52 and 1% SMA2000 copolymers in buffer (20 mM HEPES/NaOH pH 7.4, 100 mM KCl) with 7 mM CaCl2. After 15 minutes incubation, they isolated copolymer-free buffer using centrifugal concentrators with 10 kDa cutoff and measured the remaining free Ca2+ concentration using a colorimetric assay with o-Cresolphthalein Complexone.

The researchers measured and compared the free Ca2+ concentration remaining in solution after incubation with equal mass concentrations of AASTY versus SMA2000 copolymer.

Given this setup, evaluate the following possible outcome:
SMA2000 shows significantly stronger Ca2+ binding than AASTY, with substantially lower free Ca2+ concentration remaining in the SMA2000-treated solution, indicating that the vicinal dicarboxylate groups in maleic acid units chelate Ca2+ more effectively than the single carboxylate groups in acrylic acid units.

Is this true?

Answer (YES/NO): NO